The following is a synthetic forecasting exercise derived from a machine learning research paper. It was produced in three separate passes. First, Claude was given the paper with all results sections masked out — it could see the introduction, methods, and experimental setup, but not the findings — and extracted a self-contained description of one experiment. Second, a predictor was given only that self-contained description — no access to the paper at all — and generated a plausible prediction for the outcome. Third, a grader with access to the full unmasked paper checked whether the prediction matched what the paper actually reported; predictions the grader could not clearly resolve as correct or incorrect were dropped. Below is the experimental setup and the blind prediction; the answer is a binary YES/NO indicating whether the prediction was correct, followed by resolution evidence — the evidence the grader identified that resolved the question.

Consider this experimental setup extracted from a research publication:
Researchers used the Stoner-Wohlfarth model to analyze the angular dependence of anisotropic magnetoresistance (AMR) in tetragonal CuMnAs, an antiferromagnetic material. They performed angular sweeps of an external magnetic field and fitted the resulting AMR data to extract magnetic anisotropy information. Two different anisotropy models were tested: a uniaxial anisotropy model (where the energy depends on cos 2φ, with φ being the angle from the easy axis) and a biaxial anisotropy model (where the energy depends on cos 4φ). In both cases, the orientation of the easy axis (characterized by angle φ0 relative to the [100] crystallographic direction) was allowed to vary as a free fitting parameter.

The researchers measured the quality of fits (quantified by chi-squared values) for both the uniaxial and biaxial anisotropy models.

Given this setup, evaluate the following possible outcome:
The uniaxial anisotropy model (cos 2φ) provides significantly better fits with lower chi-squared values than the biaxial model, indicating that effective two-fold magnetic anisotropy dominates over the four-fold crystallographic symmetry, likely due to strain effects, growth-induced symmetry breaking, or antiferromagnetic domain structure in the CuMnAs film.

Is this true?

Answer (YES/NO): YES